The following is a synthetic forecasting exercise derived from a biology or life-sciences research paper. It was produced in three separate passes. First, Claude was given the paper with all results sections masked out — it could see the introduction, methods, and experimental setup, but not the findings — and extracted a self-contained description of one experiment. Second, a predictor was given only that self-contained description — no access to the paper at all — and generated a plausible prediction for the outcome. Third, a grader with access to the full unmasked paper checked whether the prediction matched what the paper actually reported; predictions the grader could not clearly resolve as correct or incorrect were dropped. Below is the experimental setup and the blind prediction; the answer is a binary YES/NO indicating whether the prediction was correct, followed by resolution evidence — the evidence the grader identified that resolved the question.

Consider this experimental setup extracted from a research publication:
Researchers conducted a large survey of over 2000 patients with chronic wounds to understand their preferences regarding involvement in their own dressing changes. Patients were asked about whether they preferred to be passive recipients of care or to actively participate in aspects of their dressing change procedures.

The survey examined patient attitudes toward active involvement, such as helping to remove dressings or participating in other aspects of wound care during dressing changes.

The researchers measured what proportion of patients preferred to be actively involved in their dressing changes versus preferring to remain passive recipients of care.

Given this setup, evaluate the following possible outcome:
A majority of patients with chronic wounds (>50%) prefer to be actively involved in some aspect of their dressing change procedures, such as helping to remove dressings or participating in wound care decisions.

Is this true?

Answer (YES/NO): YES